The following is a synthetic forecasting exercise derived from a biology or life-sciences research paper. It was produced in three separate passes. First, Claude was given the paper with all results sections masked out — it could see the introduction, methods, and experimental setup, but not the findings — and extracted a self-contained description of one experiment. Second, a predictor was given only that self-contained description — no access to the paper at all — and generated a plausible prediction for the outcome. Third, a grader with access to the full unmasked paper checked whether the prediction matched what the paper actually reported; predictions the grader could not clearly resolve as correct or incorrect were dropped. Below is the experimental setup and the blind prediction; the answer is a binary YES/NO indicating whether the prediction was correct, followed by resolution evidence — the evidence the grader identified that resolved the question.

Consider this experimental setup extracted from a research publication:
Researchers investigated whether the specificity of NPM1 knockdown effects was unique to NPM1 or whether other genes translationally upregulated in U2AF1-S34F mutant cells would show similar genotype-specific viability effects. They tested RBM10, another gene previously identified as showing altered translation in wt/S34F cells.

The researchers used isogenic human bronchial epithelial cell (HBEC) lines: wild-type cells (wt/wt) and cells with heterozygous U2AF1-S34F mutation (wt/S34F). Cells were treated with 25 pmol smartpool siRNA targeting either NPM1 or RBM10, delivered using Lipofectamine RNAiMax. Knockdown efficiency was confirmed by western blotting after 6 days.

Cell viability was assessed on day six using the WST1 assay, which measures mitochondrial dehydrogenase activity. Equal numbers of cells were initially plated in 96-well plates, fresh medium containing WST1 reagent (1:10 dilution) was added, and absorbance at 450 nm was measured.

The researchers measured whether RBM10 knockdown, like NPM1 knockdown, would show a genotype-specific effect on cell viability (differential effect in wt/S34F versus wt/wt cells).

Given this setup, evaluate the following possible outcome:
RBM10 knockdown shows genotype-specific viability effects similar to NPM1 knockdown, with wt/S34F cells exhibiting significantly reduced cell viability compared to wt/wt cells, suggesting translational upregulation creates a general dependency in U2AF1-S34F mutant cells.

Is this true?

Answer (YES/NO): NO